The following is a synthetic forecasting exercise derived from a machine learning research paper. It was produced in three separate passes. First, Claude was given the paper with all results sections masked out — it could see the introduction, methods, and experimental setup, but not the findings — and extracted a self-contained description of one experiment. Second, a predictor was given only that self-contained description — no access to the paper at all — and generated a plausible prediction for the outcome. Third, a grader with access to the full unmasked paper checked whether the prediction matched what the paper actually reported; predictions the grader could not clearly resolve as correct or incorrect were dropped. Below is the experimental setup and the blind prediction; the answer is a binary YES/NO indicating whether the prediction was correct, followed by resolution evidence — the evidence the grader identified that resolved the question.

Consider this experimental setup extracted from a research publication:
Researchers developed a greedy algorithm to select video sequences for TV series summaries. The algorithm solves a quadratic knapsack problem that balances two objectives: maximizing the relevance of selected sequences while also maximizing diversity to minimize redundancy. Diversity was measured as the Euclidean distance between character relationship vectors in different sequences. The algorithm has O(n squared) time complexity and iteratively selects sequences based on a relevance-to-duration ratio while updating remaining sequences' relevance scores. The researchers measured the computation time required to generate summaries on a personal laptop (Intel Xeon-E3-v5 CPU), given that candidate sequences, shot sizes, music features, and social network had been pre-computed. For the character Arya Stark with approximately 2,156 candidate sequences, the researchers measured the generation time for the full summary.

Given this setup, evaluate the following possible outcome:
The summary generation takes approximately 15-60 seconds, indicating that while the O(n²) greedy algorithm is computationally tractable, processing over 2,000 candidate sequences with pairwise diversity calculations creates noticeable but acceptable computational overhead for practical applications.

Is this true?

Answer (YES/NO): NO